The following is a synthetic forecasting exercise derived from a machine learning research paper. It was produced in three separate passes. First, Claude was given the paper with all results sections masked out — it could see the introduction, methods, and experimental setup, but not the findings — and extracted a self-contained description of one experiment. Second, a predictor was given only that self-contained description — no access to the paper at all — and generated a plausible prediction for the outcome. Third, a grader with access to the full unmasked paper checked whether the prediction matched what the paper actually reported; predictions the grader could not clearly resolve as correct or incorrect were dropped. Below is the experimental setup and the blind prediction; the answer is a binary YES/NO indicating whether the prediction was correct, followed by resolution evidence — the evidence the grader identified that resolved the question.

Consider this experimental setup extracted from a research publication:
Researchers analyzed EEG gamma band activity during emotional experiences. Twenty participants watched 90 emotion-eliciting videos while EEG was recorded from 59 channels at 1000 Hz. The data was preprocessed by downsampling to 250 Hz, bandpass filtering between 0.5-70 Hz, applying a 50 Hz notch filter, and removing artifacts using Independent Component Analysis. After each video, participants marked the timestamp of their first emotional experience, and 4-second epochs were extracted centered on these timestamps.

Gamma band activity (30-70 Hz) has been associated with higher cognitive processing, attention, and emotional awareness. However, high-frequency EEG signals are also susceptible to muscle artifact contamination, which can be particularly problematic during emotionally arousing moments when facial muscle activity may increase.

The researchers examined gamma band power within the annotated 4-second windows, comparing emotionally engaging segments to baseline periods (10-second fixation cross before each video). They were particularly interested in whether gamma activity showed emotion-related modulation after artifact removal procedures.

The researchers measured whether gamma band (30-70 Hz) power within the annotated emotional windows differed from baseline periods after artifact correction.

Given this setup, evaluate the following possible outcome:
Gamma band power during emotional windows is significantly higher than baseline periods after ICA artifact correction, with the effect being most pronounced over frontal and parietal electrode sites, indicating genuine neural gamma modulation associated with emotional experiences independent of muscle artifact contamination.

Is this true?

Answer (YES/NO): NO